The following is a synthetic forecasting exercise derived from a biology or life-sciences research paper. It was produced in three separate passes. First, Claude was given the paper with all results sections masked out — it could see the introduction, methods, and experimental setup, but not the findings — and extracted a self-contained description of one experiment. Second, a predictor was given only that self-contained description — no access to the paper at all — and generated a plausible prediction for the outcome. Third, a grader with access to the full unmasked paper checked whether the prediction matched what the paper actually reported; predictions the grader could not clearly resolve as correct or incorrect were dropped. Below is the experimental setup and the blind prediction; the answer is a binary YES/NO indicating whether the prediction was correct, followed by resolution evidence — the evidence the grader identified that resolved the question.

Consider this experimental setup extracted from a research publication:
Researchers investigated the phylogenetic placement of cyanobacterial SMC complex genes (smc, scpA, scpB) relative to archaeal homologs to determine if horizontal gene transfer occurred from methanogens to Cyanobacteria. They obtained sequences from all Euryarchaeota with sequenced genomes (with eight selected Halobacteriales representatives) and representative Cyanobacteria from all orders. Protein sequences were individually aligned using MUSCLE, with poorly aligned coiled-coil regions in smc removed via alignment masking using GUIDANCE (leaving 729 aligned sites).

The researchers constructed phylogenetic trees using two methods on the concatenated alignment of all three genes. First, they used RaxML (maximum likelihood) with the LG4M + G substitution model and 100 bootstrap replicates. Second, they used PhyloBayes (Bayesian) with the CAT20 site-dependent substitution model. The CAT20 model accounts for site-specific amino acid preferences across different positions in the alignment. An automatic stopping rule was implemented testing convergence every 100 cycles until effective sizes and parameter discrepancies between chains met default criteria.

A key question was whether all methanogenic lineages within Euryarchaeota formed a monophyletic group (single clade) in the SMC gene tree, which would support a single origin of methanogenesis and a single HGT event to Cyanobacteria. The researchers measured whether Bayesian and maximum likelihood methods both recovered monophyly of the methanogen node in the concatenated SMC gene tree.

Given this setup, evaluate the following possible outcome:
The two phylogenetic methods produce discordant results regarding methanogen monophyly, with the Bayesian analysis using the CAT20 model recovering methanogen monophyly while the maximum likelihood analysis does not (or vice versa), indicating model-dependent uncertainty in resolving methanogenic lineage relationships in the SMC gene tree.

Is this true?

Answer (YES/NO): YES